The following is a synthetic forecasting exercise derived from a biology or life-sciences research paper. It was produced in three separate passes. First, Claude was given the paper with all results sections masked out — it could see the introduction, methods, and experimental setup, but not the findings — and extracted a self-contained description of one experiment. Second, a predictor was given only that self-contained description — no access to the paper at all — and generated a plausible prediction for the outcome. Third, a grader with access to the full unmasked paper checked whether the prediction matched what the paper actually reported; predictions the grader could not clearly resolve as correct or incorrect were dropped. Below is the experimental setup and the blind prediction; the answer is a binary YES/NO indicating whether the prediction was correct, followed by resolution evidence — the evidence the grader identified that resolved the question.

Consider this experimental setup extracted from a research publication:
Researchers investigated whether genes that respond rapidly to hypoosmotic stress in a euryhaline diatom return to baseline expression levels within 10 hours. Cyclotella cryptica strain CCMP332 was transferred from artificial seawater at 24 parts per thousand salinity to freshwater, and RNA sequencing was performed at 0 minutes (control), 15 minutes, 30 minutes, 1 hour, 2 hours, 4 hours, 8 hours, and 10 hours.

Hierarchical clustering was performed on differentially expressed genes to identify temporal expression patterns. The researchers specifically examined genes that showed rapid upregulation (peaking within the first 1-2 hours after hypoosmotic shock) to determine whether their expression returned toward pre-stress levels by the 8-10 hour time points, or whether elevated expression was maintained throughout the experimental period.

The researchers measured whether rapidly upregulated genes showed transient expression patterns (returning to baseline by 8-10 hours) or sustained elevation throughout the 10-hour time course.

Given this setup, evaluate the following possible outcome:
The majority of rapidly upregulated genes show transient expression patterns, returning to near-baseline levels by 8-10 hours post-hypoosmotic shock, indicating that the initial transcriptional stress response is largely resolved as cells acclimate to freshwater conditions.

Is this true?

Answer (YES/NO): YES